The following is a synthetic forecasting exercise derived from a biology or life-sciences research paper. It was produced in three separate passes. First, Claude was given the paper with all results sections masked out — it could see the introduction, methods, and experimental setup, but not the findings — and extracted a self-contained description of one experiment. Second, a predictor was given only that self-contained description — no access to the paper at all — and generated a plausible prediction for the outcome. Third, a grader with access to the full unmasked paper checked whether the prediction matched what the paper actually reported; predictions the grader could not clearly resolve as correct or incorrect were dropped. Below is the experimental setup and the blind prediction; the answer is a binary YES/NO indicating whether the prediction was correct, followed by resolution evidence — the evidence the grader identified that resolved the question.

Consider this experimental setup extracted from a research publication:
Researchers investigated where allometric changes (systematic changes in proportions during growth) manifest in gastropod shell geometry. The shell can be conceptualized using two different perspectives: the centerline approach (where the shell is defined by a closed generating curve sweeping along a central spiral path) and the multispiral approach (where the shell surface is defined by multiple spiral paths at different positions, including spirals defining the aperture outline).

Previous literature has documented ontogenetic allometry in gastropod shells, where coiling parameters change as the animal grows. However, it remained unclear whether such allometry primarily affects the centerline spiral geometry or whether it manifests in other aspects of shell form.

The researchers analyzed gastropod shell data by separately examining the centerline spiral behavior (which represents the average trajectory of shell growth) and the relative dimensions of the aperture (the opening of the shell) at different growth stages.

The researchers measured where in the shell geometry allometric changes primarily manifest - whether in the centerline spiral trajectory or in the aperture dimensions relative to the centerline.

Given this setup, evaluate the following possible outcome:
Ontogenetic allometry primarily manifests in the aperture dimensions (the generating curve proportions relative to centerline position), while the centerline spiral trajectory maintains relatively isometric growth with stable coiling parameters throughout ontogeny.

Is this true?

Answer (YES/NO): YES